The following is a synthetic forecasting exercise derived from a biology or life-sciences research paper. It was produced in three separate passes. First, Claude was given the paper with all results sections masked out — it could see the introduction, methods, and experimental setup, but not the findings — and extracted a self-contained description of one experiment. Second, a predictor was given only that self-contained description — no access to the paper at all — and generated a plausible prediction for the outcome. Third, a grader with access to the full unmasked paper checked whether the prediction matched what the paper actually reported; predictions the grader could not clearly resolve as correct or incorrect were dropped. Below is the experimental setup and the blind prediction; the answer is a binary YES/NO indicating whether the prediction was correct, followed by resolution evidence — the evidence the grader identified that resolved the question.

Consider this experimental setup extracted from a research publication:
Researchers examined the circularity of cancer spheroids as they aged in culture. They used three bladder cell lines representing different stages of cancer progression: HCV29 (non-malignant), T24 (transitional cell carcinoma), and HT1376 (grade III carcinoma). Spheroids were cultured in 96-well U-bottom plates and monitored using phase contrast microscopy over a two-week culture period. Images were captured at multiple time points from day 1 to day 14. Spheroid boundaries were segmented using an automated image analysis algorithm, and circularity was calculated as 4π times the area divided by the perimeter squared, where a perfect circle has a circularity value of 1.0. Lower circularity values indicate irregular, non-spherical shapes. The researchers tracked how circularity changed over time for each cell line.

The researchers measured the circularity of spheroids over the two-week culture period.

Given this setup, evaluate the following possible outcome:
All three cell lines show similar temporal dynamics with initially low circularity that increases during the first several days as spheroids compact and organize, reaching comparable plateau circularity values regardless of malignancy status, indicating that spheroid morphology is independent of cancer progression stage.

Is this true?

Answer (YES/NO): NO